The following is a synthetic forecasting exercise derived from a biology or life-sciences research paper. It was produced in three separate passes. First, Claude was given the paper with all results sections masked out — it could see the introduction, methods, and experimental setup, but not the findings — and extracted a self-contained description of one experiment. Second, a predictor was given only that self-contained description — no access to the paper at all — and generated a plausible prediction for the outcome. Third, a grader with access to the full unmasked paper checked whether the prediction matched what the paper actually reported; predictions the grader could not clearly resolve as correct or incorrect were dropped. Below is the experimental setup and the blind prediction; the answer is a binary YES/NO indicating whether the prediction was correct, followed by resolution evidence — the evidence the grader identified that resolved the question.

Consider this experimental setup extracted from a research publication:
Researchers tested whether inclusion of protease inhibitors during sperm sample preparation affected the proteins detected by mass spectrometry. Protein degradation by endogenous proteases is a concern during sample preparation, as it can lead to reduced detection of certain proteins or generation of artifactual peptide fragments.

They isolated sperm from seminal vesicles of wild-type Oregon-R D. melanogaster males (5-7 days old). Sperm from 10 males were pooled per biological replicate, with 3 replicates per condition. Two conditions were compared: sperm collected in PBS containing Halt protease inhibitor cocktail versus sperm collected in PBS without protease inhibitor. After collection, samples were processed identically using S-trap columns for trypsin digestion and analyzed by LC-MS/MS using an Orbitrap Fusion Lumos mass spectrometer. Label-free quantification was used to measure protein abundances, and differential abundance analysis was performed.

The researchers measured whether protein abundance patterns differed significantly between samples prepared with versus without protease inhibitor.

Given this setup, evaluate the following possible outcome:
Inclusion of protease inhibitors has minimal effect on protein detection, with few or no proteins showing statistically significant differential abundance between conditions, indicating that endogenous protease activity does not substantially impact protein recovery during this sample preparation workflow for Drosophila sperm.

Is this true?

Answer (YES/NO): YES